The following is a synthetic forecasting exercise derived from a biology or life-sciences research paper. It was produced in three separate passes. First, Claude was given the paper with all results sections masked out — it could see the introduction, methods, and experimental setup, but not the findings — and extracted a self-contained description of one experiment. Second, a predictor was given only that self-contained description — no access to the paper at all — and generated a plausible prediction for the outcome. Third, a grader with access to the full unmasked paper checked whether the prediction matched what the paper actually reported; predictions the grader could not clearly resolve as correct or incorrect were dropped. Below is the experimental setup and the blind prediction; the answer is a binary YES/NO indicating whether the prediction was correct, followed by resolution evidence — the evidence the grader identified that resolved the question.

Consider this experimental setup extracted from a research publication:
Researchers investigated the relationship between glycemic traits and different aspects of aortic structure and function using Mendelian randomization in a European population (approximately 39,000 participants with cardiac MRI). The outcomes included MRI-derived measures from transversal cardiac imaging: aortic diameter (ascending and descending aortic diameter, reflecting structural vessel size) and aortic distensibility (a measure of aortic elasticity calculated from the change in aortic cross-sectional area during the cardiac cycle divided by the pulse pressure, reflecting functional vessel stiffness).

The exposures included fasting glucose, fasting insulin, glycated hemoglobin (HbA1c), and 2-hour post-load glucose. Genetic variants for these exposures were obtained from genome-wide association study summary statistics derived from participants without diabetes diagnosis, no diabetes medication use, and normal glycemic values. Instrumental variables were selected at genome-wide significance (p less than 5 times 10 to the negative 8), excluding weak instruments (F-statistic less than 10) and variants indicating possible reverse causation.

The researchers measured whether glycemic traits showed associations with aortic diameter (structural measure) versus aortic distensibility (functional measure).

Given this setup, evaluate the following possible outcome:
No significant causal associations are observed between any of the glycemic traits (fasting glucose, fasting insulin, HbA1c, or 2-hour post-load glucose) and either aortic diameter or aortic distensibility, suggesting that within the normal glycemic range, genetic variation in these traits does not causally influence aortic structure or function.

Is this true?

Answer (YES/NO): NO